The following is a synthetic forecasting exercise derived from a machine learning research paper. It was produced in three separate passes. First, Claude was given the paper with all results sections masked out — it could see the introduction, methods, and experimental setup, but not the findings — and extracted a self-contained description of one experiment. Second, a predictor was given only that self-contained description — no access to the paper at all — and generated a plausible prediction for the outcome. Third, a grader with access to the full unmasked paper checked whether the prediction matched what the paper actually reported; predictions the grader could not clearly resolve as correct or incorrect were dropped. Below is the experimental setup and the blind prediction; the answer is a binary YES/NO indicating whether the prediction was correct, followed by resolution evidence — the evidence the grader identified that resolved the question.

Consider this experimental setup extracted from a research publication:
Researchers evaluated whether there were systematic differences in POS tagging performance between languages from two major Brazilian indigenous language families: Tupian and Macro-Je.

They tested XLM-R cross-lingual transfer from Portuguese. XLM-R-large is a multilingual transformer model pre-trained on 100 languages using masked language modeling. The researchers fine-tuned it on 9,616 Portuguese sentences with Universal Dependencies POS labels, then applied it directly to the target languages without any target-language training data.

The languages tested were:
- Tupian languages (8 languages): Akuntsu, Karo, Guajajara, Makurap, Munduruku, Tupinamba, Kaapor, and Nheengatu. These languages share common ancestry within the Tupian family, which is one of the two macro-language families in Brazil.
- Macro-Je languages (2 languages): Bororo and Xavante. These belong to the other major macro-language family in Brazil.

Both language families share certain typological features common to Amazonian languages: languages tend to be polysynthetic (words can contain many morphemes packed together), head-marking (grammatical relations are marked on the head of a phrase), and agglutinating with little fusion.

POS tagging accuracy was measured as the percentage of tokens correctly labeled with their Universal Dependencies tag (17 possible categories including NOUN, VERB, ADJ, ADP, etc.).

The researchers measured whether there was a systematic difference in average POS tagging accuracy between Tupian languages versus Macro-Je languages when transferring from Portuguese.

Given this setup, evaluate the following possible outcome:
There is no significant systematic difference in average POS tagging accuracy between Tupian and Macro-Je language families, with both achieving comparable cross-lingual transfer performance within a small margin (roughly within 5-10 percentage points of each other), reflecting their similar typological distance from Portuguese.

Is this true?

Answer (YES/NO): YES